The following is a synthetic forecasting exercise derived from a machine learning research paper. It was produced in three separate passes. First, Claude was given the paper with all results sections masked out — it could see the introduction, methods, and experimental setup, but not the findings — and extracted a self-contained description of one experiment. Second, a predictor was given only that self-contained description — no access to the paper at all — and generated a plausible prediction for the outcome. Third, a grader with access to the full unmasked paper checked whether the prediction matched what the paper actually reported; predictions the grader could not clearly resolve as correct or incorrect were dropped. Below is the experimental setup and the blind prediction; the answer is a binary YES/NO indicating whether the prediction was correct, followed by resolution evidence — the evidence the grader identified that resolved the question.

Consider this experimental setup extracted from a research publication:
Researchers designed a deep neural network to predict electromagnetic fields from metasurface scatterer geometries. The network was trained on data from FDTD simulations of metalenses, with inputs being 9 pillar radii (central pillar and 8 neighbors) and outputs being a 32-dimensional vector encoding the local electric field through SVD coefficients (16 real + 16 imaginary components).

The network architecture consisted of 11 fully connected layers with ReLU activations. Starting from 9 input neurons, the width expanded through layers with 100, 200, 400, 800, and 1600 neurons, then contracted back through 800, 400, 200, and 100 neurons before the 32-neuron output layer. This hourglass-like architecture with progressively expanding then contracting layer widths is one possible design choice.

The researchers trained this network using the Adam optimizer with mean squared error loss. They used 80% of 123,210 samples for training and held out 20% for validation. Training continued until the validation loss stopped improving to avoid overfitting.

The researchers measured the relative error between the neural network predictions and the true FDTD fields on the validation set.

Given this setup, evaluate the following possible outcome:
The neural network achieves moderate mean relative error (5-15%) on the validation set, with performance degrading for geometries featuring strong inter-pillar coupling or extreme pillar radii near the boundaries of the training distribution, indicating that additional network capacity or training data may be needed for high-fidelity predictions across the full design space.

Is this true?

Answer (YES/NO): NO